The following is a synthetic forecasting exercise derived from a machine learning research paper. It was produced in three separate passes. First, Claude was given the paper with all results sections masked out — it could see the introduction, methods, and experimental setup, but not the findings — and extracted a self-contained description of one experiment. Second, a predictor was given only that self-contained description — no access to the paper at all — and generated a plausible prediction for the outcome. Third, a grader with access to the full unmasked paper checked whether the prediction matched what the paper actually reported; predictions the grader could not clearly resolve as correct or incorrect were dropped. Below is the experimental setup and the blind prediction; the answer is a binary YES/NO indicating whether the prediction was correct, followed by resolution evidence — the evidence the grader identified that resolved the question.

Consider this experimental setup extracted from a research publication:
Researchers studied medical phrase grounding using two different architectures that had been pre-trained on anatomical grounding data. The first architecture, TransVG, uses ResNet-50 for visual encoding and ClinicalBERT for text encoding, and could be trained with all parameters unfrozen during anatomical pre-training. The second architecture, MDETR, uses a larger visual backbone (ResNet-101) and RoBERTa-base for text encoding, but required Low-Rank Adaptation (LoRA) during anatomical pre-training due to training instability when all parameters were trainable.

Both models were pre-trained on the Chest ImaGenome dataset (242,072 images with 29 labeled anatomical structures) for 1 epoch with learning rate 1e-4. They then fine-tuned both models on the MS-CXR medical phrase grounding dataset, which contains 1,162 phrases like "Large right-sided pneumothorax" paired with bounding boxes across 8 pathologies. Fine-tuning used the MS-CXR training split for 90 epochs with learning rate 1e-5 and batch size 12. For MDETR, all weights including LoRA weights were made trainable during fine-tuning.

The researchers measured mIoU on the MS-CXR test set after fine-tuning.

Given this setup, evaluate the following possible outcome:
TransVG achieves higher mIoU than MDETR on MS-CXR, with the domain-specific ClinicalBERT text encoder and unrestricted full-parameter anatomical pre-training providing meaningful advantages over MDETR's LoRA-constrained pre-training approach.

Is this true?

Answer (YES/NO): NO